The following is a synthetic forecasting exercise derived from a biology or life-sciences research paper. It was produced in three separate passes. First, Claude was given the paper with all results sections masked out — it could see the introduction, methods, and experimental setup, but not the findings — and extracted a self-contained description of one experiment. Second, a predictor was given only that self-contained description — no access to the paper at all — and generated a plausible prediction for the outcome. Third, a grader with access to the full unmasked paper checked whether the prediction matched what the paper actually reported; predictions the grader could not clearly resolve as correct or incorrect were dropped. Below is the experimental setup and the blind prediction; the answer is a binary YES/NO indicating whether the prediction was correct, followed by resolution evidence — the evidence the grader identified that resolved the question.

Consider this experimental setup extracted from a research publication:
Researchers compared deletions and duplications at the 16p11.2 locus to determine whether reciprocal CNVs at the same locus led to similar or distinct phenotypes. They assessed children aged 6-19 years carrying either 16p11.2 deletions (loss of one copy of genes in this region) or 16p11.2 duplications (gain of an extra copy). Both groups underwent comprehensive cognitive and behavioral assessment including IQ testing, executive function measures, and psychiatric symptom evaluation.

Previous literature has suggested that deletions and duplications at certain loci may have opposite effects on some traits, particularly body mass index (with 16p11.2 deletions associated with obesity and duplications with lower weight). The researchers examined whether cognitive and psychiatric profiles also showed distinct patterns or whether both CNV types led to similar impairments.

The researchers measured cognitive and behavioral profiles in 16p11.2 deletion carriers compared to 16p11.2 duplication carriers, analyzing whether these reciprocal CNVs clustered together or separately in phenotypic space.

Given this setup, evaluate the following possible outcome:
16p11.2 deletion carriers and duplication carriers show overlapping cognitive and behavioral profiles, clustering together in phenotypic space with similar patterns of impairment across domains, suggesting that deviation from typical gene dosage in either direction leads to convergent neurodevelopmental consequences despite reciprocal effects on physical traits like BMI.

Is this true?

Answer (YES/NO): YES